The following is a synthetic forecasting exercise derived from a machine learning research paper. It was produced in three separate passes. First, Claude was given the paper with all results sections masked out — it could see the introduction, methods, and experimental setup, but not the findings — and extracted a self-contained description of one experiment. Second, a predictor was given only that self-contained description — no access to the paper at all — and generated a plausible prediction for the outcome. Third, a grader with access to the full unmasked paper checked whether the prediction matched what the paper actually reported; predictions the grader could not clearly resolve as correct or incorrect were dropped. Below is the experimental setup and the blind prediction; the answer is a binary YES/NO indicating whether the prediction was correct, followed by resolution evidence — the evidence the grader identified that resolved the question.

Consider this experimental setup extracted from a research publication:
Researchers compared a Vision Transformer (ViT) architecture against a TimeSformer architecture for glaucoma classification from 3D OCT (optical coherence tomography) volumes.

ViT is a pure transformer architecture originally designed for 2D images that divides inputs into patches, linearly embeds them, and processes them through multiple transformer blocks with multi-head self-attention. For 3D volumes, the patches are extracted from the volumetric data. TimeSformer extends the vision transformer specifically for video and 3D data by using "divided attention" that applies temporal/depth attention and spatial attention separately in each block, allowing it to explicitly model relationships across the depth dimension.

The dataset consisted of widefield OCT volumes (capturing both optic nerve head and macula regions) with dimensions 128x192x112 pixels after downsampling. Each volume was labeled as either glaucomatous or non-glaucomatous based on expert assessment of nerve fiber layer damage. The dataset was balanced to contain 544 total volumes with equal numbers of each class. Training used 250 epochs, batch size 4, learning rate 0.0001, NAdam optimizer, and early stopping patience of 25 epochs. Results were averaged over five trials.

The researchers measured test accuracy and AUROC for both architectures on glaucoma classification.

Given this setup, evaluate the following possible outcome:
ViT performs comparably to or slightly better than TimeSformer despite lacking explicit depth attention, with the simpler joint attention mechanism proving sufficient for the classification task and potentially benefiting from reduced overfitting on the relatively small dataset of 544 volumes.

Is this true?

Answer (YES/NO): NO